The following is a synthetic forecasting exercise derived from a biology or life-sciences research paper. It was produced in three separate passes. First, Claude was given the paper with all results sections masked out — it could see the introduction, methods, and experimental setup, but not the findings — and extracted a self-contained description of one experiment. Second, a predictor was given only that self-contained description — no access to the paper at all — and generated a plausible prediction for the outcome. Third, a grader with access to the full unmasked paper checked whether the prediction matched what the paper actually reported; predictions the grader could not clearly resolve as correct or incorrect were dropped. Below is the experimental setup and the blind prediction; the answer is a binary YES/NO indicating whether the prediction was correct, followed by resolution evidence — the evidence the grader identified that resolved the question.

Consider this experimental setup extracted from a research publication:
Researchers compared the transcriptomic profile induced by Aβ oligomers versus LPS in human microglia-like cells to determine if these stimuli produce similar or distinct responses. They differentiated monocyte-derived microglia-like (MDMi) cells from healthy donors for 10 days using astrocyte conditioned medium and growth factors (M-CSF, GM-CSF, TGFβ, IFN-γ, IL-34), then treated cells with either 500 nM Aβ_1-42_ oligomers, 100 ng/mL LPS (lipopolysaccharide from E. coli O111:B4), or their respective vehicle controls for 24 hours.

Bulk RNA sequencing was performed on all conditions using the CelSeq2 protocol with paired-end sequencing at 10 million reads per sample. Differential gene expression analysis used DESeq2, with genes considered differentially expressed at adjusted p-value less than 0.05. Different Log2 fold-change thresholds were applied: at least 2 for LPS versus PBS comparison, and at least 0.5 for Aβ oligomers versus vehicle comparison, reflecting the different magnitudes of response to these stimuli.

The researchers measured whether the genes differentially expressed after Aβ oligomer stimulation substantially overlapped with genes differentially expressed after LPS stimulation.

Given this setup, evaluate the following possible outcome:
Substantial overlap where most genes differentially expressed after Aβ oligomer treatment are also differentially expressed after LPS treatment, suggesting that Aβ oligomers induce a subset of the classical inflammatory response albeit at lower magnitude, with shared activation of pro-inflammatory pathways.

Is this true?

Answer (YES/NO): NO